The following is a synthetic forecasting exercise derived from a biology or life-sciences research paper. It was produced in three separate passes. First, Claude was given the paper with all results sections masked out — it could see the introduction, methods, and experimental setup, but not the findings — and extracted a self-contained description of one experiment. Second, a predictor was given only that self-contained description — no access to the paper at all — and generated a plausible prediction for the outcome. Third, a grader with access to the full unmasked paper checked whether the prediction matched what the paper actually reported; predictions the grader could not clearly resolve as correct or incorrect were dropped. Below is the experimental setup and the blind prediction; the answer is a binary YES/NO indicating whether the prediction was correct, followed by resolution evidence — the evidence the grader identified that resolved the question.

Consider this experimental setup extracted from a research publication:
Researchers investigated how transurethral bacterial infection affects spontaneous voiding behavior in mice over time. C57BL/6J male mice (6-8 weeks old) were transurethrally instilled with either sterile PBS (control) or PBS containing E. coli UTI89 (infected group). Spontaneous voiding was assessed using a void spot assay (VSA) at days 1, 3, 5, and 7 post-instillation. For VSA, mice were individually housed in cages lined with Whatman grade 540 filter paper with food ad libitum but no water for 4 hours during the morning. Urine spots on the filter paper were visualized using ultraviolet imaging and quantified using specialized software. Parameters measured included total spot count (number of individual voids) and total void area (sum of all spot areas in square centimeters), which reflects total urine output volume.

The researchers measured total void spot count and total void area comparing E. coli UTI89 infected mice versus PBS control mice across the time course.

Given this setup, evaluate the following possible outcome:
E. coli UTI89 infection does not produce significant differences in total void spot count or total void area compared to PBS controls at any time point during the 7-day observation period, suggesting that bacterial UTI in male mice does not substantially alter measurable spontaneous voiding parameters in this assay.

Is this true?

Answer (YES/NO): NO